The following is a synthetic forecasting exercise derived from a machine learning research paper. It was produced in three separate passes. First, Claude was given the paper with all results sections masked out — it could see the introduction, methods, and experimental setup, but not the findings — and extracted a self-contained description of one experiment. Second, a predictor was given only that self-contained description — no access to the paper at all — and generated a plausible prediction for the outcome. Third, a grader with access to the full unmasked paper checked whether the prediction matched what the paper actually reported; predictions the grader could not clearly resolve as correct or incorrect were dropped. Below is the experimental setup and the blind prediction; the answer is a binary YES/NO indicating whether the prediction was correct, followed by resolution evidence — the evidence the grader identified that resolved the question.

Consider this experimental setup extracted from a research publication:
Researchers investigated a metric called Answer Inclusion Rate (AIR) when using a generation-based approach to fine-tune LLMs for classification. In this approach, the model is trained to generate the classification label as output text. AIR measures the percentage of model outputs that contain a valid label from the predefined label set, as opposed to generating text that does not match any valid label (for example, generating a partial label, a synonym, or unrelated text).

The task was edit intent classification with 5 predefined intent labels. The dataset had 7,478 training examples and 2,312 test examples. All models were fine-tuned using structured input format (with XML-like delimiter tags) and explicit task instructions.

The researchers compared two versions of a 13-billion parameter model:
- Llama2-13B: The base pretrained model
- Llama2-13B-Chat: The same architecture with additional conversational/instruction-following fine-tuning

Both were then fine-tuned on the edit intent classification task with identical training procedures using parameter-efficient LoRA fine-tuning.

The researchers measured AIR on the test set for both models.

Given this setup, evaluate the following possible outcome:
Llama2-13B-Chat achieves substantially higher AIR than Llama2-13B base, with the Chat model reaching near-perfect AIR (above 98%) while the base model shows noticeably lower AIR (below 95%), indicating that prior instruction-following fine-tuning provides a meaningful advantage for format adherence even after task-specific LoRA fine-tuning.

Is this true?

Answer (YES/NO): YES